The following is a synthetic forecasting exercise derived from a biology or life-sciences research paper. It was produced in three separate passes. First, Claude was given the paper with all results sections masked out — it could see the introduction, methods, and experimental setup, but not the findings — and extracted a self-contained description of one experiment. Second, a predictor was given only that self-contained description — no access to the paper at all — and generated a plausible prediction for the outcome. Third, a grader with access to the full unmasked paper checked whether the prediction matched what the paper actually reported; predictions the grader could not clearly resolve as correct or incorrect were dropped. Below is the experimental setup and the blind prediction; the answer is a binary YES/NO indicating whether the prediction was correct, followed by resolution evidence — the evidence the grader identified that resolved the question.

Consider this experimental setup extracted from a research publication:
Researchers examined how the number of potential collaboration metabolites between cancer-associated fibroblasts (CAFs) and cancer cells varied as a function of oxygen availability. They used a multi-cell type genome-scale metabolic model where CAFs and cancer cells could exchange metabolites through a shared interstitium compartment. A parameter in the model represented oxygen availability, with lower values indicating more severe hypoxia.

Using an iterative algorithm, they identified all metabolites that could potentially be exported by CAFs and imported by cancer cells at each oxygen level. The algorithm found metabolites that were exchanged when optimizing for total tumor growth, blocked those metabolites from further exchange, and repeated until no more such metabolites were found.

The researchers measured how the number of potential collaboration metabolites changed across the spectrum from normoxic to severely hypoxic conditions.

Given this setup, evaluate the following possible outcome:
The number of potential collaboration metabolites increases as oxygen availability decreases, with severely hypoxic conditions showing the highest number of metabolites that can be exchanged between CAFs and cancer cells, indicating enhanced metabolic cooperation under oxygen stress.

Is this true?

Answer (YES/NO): NO